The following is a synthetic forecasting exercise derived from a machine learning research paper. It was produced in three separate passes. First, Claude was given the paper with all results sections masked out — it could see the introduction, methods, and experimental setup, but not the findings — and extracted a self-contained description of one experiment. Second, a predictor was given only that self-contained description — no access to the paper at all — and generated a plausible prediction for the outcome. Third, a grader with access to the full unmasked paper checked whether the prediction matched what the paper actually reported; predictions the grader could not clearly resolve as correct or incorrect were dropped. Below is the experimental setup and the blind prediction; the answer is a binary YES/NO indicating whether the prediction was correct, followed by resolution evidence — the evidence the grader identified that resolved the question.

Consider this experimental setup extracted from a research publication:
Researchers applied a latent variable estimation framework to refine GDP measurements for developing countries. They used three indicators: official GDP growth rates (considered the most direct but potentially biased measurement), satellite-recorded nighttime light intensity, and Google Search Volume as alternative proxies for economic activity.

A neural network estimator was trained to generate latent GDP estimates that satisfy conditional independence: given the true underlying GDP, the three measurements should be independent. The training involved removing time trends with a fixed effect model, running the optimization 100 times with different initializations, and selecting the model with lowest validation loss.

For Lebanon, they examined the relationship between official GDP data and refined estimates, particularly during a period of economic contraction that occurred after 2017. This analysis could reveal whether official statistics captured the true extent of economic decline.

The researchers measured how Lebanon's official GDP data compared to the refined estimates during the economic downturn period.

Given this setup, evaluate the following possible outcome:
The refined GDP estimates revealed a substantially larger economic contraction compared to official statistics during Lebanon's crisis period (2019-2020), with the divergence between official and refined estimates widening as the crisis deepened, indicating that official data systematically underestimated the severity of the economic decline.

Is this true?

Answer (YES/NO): NO